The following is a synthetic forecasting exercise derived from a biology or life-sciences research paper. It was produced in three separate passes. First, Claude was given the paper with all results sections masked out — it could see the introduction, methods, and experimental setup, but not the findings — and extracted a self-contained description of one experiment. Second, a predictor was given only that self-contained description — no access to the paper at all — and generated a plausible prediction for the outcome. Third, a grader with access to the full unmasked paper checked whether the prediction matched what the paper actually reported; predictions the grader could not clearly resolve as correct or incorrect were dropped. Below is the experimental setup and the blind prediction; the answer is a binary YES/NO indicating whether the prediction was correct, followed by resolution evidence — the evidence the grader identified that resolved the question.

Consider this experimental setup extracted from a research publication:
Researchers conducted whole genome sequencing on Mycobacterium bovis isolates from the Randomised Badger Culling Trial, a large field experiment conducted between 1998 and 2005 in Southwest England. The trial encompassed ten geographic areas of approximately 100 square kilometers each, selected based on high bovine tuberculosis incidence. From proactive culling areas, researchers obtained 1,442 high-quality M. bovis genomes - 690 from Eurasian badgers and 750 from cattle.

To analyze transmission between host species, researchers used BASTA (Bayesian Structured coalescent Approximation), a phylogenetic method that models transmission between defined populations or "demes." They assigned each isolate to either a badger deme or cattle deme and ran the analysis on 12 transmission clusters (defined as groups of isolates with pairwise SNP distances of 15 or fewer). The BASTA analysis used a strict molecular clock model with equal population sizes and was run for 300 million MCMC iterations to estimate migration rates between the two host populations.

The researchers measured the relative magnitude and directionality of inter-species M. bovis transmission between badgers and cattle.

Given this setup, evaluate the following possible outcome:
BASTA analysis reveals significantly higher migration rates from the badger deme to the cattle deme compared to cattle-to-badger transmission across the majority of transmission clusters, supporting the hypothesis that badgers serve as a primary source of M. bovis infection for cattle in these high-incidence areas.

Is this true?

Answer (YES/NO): NO